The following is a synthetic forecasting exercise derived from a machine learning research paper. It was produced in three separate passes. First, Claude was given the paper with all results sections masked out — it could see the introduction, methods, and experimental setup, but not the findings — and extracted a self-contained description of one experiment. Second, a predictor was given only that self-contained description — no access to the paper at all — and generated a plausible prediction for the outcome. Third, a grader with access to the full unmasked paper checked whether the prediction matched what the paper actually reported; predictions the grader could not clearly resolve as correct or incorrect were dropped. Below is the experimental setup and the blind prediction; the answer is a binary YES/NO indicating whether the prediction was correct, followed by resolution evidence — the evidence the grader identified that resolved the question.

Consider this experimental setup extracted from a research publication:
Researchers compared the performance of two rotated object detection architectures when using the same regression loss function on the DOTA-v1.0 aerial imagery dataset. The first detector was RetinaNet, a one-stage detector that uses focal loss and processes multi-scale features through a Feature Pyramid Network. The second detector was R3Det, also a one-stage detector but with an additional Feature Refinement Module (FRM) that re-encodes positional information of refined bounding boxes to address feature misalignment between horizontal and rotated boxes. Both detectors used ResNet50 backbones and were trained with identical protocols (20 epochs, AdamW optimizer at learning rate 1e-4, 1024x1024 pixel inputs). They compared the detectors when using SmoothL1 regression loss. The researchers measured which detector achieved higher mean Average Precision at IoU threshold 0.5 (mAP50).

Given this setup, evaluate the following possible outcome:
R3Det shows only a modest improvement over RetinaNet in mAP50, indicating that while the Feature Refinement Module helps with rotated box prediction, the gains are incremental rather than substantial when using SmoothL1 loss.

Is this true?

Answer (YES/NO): YES